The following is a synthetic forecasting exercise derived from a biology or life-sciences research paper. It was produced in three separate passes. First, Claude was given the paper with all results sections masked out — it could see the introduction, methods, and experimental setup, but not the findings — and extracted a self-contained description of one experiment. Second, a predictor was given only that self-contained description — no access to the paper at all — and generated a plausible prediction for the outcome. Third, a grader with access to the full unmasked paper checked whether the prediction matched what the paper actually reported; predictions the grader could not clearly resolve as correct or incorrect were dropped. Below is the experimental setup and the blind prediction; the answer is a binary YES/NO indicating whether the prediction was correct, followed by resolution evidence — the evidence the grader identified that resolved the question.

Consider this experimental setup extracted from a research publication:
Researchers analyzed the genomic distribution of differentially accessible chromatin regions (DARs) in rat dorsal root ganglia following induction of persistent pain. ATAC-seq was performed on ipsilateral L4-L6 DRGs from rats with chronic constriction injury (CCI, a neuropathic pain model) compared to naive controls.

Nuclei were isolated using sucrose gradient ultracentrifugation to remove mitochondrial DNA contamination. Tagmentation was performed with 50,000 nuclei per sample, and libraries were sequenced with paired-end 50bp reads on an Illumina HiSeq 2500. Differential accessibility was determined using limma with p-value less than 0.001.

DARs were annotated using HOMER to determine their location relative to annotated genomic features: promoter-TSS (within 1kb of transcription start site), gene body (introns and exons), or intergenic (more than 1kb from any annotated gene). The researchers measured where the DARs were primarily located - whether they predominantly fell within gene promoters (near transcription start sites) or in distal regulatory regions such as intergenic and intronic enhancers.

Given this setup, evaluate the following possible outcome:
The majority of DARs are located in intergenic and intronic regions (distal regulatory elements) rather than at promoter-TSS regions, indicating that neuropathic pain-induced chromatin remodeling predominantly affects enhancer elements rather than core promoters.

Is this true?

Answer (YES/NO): YES